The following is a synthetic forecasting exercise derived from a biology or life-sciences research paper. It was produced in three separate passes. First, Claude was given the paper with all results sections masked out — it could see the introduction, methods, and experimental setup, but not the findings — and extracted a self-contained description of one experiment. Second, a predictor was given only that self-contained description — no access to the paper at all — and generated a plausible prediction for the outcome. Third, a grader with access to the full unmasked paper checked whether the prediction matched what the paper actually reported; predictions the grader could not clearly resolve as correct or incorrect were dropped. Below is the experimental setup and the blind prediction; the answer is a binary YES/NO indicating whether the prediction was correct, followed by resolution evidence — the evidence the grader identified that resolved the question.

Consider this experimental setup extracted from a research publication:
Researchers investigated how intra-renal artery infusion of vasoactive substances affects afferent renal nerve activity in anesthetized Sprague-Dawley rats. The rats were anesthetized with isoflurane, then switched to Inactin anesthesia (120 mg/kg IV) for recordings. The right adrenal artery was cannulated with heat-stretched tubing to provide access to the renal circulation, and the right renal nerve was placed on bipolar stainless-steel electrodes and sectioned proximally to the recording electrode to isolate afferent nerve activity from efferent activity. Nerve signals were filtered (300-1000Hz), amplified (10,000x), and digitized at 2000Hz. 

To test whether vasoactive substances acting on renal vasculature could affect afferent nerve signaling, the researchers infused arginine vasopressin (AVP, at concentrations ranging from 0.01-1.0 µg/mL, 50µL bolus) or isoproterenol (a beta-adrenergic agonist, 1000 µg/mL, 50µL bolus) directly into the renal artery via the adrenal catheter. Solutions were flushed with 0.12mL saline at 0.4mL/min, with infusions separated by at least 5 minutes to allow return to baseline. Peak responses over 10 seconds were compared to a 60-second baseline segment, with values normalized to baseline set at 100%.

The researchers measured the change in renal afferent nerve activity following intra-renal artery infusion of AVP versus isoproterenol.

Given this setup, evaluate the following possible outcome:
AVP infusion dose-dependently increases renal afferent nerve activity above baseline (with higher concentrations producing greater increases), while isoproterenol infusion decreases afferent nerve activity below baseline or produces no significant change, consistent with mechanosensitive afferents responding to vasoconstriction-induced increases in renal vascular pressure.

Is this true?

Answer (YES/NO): NO